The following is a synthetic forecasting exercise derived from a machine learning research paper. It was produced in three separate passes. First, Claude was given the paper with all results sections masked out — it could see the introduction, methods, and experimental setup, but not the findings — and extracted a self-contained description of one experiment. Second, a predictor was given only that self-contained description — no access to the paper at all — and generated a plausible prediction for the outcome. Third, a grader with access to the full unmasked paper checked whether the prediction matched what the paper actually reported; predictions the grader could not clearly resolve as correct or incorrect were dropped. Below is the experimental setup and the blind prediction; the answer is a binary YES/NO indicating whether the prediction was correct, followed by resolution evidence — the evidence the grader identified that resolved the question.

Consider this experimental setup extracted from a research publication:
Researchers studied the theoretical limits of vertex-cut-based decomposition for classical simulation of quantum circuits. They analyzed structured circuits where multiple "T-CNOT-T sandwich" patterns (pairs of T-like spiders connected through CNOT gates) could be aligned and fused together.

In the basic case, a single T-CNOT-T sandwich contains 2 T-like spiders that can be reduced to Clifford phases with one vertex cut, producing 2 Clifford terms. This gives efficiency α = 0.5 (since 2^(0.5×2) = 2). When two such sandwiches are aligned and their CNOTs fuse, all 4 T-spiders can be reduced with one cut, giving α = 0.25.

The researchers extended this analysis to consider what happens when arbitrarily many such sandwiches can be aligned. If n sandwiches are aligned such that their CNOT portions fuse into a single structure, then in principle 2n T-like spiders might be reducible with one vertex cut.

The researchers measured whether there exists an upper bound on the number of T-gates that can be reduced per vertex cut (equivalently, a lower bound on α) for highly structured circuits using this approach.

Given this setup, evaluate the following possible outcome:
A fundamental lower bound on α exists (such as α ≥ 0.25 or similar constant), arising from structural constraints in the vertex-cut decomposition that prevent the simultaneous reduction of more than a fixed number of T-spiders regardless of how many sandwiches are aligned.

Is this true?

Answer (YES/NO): NO